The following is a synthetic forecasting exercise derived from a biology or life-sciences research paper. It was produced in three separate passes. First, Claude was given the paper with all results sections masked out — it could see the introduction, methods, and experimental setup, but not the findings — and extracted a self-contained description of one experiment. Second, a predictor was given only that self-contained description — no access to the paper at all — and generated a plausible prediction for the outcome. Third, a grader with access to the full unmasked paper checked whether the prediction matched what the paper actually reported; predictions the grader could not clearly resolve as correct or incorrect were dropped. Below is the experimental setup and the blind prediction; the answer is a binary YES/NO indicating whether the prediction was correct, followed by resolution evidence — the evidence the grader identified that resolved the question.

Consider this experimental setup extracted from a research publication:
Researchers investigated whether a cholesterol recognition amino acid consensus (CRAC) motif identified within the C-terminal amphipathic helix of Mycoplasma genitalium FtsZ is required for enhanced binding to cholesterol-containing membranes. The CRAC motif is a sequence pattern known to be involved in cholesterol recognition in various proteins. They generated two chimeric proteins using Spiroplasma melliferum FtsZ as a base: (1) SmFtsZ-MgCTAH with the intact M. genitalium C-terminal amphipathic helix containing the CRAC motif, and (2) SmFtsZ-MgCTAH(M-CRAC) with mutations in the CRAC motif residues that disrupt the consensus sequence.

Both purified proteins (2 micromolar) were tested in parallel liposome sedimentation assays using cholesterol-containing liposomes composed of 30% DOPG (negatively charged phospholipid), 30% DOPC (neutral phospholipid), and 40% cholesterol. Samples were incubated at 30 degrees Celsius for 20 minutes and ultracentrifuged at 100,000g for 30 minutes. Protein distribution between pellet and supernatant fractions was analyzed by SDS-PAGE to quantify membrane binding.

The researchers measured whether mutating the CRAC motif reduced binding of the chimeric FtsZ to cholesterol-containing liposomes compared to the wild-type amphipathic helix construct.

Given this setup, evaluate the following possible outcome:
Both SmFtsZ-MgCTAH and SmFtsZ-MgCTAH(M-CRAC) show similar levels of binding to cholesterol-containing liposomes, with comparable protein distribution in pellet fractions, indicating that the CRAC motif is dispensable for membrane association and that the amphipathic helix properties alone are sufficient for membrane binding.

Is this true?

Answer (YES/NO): YES